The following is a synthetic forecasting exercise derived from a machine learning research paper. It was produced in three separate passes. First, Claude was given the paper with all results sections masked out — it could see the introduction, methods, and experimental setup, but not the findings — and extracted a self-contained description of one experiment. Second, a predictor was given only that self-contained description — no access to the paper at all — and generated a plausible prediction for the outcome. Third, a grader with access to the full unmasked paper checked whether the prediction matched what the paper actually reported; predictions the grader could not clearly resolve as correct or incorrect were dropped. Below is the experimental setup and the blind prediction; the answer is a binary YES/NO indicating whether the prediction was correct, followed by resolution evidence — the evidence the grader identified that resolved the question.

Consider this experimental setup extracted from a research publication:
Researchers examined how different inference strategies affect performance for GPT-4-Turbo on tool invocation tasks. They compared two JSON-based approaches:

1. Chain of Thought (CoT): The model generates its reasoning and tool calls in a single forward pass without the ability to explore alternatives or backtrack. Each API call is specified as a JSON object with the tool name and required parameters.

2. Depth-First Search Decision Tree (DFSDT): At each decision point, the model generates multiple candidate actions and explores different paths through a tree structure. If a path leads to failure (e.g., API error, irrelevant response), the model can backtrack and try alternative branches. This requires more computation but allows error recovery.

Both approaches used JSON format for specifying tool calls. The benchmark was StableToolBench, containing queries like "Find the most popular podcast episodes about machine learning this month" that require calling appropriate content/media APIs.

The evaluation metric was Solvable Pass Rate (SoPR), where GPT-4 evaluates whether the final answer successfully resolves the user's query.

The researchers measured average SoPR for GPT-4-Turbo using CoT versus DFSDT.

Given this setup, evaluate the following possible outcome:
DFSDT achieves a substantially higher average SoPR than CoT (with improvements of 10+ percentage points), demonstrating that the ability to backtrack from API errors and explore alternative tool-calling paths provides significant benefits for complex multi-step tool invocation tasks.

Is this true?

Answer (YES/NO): NO